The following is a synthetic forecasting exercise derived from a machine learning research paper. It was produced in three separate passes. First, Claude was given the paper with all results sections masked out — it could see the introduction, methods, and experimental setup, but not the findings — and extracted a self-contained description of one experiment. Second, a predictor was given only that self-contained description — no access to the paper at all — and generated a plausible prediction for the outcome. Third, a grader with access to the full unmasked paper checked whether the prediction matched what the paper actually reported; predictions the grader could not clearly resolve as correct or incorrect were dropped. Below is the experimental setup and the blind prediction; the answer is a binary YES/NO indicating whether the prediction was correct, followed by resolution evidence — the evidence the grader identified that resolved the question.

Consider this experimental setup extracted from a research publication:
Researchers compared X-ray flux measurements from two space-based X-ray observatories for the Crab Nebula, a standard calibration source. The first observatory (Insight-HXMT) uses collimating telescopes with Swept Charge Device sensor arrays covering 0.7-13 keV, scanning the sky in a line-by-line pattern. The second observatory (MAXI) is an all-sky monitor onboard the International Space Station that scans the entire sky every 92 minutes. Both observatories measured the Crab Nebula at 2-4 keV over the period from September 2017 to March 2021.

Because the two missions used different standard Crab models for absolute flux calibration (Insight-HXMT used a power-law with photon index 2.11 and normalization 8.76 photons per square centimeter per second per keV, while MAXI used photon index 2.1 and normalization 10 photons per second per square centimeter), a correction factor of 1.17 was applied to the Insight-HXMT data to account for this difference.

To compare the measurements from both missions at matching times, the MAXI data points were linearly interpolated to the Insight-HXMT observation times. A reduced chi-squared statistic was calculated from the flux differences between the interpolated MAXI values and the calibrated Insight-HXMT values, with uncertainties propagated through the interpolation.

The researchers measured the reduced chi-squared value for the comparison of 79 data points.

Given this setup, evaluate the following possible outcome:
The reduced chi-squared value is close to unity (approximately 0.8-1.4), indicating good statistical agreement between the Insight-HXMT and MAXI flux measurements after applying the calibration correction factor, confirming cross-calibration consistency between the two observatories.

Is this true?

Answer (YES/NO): YES